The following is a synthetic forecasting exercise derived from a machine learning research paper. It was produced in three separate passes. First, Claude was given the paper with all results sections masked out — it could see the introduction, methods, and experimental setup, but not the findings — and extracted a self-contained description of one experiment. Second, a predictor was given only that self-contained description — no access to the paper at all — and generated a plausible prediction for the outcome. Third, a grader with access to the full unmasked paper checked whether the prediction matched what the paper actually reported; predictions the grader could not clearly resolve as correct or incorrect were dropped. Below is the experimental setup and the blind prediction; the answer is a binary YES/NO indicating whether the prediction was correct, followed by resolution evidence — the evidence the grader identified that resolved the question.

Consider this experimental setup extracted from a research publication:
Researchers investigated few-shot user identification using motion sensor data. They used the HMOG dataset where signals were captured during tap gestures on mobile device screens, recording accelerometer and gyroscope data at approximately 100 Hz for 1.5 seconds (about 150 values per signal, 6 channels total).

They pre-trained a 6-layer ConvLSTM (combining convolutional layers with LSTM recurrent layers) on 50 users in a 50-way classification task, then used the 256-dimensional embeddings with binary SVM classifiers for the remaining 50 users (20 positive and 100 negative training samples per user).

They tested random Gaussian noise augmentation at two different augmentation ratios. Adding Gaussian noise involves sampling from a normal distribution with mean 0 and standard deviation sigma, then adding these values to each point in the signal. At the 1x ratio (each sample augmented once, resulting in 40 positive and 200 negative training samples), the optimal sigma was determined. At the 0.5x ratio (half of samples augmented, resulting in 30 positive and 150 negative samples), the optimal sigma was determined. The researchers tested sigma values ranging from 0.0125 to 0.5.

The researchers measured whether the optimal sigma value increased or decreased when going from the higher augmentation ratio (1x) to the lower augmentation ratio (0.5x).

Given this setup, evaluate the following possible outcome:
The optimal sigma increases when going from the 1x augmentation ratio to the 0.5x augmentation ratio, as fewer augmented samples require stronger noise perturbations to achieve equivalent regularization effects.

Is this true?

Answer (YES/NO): YES